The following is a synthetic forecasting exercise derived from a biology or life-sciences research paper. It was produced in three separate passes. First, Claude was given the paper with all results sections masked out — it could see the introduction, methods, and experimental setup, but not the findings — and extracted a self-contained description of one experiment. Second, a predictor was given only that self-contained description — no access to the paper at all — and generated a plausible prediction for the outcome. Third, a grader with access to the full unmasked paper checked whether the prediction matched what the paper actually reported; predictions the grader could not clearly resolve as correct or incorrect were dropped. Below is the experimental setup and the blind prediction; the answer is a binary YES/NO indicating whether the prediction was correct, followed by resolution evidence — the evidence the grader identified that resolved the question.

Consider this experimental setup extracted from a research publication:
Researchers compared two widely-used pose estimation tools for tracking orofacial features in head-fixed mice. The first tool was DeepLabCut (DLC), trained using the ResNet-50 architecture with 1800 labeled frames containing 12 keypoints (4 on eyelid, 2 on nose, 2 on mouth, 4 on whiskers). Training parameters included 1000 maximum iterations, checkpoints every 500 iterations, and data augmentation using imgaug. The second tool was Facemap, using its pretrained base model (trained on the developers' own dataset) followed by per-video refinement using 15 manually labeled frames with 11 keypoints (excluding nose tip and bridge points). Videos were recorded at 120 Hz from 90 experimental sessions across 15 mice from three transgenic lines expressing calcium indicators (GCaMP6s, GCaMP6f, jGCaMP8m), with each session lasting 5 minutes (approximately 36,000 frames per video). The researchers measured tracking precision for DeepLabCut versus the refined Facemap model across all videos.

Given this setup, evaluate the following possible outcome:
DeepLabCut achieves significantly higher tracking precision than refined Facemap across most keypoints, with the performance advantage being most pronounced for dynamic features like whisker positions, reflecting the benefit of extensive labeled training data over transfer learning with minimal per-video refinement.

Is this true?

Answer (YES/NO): NO